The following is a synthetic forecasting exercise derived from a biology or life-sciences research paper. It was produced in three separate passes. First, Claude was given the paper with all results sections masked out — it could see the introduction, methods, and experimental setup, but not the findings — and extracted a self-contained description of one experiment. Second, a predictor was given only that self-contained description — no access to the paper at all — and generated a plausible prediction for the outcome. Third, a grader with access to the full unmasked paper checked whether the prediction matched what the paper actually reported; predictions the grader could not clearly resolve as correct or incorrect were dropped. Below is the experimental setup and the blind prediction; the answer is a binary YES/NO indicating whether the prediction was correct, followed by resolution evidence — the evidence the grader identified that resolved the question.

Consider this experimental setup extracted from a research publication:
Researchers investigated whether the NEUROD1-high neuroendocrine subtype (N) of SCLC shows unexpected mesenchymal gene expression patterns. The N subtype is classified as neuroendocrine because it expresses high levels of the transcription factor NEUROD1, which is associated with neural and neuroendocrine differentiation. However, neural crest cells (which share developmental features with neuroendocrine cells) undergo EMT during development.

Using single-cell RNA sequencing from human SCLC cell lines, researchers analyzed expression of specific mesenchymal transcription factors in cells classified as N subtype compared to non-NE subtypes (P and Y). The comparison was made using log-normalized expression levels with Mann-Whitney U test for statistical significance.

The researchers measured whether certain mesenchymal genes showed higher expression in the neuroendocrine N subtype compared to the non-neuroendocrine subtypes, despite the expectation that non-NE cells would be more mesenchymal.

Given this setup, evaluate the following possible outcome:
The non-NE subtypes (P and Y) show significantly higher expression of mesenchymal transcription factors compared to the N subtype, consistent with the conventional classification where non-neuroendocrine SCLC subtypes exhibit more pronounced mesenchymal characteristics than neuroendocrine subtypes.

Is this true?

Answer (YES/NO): NO